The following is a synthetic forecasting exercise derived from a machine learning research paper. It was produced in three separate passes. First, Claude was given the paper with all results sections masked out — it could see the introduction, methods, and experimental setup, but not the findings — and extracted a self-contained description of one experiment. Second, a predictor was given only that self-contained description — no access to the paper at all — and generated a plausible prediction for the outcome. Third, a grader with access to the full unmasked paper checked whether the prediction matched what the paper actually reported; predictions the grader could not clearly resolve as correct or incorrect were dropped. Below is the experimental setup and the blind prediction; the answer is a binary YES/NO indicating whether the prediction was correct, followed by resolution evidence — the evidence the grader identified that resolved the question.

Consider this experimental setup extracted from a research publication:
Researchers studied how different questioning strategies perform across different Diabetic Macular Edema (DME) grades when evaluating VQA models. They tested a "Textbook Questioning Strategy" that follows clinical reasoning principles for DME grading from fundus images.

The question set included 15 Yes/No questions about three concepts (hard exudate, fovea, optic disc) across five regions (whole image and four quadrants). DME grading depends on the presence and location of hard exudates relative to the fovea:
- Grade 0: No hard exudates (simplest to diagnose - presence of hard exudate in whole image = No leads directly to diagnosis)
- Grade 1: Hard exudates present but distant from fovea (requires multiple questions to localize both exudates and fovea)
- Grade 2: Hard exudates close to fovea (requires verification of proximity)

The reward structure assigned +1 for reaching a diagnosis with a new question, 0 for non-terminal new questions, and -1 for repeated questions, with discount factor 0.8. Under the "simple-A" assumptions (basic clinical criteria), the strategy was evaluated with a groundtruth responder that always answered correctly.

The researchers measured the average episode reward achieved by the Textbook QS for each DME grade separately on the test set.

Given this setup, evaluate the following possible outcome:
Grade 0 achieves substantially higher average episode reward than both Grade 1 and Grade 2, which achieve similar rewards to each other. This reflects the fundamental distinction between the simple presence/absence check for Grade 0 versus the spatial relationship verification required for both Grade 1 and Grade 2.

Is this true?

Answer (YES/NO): NO